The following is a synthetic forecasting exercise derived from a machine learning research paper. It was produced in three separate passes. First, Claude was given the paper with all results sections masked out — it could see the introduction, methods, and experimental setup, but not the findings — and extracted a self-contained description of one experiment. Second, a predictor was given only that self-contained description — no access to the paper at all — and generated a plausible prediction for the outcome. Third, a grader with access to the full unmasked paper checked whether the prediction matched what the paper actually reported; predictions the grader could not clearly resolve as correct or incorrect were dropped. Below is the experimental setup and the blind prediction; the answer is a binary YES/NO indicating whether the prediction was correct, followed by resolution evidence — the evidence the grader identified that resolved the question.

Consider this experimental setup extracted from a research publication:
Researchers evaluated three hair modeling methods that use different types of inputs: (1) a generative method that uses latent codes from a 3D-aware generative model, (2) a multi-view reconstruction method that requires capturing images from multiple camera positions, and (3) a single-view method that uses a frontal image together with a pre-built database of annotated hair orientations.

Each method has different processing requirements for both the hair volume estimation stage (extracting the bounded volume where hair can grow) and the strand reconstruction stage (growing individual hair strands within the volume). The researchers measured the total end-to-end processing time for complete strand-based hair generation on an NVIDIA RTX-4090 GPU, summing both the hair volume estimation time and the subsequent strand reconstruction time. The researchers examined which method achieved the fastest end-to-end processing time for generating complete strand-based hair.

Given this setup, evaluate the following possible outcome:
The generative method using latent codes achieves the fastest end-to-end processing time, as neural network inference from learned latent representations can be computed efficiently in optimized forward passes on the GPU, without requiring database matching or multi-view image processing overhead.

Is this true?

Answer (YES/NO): NO